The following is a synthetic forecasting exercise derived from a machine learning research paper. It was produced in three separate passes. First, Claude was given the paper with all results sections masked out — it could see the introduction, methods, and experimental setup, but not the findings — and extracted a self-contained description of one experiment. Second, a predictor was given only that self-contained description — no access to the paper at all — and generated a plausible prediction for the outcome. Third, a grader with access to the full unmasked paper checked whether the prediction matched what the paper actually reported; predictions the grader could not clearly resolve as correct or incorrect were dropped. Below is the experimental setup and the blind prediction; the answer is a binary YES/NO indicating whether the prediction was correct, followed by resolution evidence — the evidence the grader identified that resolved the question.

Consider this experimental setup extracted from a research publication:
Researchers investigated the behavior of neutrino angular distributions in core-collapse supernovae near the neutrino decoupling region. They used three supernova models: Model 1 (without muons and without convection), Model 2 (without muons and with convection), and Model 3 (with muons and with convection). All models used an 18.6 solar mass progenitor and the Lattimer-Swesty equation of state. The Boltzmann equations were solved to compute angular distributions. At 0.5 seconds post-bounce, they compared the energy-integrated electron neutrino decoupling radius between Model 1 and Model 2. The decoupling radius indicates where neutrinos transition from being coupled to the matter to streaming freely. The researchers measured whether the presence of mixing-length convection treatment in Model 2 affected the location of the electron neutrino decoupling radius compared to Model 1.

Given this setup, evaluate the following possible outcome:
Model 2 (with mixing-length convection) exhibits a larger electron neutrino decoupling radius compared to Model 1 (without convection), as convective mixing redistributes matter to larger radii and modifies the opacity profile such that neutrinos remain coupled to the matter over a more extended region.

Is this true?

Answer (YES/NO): YES